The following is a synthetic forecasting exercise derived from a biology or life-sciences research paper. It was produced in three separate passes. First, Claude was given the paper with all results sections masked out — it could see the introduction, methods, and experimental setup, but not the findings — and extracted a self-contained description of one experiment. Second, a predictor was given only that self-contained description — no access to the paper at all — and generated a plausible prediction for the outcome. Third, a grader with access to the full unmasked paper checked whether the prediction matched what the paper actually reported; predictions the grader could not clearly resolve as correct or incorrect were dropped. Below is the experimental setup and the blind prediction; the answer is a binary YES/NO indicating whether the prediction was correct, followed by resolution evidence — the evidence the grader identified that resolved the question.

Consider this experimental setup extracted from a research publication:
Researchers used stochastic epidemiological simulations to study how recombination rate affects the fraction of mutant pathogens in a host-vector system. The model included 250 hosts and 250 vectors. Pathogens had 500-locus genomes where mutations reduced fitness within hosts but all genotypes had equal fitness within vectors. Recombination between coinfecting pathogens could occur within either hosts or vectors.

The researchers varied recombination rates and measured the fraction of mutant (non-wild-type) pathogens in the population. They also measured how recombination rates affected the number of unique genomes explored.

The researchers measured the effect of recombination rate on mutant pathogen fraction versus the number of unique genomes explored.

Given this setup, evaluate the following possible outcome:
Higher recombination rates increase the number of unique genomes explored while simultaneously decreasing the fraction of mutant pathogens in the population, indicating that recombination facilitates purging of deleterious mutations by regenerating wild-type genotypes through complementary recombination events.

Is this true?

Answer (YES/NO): NO